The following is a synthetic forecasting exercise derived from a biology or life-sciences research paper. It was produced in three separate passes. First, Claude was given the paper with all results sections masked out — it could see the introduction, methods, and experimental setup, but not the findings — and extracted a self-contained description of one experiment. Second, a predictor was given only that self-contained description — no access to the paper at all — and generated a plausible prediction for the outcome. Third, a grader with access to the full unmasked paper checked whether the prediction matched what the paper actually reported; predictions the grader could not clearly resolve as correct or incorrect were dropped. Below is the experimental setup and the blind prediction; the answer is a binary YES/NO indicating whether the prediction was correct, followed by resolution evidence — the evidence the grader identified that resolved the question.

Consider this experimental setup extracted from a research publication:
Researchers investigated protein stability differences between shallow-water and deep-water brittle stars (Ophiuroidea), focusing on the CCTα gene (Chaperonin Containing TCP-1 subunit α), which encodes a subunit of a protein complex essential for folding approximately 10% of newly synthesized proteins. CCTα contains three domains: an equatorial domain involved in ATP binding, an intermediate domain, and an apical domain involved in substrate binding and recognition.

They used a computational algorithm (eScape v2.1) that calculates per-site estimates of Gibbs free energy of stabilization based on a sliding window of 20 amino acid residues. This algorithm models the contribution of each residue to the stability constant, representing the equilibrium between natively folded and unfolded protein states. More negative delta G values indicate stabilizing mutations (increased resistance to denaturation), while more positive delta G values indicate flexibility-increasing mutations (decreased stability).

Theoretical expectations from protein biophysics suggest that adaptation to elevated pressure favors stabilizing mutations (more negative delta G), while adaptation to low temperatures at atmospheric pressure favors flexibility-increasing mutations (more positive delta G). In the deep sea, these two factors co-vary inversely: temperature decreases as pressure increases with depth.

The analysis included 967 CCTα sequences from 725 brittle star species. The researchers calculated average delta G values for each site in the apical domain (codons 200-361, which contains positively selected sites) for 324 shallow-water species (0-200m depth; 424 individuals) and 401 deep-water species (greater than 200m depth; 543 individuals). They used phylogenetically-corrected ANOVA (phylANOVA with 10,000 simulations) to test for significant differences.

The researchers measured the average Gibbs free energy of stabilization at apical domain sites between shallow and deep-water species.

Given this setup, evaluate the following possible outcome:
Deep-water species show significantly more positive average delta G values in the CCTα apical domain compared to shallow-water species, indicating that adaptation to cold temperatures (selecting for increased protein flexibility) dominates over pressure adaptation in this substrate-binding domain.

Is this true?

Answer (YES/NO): NO